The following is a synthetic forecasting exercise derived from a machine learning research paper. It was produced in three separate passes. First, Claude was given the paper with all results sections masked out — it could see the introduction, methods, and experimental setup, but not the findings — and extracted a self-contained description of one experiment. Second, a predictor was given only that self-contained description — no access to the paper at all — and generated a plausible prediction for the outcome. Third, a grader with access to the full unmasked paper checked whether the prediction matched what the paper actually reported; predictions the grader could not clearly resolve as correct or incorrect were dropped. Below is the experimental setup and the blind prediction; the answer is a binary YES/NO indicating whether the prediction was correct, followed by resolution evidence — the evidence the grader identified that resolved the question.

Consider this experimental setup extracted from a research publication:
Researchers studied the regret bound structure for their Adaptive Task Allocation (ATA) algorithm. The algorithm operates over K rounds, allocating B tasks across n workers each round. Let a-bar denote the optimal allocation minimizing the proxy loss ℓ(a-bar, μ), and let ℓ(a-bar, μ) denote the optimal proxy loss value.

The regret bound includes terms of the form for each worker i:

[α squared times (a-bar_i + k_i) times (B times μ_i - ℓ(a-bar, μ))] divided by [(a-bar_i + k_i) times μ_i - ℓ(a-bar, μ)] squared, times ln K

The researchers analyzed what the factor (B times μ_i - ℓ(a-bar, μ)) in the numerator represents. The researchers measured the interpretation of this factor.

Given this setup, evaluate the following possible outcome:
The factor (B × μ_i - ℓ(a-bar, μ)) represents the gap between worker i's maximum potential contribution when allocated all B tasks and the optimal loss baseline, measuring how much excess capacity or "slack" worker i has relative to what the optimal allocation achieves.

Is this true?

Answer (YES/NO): NO